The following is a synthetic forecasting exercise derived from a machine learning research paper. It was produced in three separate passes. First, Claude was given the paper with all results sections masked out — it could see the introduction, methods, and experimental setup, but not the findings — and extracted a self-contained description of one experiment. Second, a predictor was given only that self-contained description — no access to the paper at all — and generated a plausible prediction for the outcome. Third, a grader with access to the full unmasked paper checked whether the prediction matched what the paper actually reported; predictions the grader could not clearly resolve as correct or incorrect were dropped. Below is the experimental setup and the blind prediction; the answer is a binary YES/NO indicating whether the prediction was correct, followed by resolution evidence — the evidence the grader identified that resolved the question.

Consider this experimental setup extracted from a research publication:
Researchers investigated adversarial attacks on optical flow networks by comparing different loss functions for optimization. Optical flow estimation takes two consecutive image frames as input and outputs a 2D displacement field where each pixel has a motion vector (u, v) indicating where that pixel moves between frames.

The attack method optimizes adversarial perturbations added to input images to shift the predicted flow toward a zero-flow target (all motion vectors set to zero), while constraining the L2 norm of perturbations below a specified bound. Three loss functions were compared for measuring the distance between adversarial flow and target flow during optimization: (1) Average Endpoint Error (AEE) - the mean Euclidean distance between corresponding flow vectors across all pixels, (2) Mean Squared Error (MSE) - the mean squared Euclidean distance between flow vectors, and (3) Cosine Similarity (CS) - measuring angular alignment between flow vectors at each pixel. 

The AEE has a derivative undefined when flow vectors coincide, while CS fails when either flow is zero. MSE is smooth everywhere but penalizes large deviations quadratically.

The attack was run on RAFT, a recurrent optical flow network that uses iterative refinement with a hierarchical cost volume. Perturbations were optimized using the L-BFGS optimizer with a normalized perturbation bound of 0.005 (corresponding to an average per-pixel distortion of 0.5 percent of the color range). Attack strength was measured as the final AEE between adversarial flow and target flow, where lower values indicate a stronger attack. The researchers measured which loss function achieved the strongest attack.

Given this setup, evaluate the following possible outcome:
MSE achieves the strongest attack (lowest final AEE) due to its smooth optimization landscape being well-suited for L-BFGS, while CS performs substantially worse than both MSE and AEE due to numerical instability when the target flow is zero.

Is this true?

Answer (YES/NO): NO